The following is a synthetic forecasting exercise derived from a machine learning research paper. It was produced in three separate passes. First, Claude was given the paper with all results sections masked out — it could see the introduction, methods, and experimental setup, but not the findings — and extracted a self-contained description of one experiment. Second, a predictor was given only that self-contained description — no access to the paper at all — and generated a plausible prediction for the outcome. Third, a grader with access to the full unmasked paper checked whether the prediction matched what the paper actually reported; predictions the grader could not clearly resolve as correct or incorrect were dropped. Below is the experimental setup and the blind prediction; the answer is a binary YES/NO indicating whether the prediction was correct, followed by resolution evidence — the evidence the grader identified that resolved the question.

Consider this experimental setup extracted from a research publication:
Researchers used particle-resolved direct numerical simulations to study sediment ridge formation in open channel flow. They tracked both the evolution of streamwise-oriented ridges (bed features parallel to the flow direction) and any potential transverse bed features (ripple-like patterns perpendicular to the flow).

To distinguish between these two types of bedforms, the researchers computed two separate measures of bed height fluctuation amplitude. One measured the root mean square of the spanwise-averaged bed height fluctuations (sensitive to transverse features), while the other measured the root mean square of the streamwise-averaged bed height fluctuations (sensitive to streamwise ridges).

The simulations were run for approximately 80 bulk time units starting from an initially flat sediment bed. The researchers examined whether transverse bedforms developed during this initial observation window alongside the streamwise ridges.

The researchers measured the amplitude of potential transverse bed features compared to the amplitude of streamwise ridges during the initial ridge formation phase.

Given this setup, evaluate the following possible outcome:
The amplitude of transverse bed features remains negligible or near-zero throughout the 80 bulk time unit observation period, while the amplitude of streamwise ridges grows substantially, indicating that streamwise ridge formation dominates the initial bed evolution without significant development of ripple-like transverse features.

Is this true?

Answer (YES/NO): YES